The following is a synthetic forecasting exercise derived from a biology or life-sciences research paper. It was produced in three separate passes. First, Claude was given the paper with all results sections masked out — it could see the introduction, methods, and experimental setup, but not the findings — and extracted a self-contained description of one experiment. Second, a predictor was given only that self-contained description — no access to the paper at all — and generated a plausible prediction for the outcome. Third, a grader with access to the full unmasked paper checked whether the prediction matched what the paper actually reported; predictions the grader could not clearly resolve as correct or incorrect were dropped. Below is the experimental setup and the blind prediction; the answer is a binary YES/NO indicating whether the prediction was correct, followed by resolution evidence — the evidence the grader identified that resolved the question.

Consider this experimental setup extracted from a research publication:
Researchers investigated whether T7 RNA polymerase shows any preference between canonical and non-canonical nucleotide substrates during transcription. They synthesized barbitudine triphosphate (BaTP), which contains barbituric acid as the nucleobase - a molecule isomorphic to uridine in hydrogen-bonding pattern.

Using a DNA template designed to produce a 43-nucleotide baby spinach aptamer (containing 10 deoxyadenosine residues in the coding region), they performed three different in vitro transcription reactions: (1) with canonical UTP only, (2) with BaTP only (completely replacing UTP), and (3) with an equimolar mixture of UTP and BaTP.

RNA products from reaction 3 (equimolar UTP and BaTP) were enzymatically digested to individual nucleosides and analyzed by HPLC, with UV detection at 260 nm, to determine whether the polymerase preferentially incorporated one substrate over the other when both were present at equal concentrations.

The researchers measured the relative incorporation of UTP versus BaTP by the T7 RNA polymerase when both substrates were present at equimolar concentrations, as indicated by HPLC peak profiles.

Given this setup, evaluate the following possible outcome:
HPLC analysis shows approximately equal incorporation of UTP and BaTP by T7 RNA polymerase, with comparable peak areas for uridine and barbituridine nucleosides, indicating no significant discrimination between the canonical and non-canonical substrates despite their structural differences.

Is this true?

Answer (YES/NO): NO